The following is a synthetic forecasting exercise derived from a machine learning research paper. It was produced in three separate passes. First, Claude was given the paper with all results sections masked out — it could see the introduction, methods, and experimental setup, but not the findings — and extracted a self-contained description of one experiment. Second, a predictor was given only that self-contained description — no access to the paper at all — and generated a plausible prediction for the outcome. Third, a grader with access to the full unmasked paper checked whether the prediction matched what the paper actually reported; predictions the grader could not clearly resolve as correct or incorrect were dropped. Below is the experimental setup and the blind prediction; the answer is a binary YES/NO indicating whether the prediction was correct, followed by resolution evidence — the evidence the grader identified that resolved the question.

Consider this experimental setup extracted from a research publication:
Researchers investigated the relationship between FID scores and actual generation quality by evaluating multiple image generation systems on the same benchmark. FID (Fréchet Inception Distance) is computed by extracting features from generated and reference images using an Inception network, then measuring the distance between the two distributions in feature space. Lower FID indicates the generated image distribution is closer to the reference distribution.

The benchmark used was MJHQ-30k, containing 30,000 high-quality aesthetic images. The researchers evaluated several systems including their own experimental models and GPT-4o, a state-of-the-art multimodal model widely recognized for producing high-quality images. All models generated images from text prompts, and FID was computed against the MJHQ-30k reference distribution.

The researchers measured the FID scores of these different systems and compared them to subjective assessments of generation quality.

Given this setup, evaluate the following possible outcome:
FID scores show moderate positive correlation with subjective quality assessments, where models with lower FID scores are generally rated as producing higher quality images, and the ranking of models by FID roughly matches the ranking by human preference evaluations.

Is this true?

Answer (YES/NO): NO